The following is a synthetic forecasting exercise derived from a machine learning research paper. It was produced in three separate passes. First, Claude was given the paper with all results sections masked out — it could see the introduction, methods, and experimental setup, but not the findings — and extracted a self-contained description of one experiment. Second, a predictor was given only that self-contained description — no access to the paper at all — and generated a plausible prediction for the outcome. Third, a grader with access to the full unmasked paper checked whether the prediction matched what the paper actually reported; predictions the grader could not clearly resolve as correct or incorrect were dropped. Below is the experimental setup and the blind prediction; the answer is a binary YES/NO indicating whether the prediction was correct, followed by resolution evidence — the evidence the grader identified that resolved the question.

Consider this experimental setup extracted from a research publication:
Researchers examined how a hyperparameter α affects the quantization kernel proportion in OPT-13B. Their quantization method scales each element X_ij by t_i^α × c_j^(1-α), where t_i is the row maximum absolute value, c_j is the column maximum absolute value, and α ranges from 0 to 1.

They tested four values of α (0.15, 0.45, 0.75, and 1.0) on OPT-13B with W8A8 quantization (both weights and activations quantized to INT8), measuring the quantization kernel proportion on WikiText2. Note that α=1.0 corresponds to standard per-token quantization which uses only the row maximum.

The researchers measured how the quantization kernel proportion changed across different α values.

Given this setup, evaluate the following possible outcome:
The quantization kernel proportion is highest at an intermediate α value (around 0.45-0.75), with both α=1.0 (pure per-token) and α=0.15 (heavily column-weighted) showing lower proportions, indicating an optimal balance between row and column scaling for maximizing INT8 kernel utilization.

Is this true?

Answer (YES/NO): NO